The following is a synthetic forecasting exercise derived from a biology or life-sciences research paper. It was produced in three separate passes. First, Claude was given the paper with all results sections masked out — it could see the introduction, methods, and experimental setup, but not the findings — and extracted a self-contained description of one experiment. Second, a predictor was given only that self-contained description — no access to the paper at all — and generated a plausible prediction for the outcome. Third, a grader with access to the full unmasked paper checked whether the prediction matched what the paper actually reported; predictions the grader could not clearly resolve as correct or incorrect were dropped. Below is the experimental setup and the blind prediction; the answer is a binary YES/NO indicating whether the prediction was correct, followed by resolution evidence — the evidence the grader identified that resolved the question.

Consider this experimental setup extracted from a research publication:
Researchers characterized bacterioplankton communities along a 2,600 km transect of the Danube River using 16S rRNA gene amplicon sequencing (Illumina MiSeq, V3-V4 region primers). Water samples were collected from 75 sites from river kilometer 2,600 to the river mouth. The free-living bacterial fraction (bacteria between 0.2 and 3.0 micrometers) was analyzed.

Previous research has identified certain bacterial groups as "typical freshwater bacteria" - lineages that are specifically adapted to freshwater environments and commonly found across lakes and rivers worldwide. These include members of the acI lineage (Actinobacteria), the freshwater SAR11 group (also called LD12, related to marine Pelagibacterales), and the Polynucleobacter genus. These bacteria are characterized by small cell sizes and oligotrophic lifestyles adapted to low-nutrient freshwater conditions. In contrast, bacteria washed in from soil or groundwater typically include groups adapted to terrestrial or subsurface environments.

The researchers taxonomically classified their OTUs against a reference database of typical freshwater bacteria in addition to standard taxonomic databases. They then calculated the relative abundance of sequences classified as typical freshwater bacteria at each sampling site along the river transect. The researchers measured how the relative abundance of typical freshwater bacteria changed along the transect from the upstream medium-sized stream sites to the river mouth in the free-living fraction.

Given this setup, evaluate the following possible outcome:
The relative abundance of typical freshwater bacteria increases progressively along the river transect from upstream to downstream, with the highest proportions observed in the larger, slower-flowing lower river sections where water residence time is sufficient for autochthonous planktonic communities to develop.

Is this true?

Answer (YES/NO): YES